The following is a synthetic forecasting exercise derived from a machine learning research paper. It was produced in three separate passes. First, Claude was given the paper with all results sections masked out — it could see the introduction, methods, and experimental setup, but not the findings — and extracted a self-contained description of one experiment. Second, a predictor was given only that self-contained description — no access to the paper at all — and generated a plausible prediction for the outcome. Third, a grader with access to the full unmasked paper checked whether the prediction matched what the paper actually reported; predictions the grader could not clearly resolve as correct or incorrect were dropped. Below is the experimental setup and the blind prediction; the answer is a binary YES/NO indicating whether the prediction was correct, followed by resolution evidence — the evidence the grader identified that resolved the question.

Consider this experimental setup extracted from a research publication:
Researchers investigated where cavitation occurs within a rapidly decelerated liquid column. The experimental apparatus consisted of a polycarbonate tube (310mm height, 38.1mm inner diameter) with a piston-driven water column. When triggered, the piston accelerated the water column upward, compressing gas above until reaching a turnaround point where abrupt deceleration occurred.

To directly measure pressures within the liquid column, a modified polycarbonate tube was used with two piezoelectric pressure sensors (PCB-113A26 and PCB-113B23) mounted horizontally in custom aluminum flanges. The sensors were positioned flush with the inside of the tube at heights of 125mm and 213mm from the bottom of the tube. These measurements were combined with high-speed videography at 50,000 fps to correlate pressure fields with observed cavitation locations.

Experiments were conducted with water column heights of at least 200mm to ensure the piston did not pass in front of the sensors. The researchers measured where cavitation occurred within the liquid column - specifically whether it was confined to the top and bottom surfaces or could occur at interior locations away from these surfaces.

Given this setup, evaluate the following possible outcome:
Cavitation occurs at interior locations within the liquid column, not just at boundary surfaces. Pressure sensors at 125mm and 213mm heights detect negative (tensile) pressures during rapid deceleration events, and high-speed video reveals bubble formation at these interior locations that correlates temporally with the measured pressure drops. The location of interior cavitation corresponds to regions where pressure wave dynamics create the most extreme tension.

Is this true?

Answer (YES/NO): NO